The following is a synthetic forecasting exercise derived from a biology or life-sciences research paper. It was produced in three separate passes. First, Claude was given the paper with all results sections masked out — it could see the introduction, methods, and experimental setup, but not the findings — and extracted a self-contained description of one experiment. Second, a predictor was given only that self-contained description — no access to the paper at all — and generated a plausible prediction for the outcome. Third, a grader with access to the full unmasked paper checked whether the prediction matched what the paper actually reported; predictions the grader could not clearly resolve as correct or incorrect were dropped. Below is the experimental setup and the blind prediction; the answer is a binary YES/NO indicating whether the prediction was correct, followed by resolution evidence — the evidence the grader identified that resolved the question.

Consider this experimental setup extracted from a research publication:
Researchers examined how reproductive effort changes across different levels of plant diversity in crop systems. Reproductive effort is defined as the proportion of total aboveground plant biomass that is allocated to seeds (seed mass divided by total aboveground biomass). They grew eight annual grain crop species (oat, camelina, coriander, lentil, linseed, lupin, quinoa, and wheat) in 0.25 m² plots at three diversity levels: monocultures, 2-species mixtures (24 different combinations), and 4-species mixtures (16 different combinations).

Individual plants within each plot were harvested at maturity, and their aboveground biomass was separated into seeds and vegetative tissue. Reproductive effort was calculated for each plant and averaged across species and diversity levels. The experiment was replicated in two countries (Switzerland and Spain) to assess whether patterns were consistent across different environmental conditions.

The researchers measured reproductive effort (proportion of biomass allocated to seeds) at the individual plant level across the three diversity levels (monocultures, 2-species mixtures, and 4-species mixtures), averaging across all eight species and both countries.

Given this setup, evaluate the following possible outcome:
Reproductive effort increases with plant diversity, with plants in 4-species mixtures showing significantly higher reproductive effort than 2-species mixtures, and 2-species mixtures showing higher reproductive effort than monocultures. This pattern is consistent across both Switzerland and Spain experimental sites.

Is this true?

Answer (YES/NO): NO